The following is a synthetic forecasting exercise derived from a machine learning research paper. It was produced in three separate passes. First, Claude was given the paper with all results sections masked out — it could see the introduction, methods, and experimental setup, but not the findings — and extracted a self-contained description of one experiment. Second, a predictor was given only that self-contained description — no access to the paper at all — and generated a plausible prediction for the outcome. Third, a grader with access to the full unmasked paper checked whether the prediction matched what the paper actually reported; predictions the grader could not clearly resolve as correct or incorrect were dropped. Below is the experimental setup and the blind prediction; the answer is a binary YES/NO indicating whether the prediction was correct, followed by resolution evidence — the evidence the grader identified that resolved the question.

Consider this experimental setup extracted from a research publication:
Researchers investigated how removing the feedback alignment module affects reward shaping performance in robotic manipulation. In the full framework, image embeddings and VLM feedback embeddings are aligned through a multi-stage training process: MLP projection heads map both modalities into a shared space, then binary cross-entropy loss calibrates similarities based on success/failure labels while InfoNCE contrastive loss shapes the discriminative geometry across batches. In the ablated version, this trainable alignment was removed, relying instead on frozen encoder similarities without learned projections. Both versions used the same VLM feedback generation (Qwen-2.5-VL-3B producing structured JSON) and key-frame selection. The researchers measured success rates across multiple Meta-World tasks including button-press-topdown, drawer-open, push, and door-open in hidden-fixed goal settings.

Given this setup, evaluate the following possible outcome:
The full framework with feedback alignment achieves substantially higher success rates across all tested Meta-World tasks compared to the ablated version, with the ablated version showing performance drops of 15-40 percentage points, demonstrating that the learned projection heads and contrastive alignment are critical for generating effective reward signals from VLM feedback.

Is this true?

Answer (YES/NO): NO